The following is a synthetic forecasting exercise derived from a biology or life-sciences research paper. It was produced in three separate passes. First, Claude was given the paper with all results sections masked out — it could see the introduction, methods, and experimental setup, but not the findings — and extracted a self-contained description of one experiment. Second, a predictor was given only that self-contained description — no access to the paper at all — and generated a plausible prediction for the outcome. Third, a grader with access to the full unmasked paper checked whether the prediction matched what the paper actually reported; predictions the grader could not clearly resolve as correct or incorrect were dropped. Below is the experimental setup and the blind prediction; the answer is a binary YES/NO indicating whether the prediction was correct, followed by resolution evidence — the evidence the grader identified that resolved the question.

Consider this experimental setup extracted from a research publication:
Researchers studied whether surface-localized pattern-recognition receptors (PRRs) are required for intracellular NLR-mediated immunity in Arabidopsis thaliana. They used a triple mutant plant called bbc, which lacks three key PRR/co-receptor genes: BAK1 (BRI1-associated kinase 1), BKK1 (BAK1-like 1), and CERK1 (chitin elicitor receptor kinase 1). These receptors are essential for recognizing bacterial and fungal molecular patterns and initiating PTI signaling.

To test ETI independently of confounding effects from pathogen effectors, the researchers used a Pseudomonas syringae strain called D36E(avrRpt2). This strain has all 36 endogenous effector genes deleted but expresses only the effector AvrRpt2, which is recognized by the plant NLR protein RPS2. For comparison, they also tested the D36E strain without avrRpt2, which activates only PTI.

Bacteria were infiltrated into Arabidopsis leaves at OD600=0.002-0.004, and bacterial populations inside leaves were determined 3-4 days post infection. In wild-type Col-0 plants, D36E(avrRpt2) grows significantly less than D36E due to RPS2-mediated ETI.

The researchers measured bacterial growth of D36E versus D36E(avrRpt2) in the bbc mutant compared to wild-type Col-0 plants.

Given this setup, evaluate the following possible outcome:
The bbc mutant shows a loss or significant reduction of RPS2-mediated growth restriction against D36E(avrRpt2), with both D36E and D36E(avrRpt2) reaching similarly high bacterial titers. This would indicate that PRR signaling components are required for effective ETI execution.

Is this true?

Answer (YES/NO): YES